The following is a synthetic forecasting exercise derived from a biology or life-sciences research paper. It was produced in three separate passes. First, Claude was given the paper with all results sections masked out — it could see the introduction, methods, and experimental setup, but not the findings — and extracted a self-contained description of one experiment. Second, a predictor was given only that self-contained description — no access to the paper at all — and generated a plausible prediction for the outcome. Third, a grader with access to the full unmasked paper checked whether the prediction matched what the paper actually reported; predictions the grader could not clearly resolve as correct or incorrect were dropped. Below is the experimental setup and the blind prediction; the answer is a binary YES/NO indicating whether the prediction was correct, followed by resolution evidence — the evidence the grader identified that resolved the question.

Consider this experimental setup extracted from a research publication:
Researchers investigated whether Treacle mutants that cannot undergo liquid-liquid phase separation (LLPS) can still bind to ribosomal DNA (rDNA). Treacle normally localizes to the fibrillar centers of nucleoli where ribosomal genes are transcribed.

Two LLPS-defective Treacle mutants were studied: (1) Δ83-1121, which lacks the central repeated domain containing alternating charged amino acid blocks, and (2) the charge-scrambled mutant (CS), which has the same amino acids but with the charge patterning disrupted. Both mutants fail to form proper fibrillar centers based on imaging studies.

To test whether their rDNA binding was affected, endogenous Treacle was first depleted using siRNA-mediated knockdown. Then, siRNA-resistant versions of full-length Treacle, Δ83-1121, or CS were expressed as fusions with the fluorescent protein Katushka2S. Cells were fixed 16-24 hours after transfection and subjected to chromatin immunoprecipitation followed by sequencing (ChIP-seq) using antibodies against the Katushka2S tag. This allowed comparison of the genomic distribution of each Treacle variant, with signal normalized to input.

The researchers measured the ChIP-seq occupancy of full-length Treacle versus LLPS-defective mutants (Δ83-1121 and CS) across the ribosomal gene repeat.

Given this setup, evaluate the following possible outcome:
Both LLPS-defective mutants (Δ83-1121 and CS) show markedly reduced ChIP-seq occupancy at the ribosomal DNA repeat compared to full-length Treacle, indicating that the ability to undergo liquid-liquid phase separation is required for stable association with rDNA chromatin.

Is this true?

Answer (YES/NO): NO